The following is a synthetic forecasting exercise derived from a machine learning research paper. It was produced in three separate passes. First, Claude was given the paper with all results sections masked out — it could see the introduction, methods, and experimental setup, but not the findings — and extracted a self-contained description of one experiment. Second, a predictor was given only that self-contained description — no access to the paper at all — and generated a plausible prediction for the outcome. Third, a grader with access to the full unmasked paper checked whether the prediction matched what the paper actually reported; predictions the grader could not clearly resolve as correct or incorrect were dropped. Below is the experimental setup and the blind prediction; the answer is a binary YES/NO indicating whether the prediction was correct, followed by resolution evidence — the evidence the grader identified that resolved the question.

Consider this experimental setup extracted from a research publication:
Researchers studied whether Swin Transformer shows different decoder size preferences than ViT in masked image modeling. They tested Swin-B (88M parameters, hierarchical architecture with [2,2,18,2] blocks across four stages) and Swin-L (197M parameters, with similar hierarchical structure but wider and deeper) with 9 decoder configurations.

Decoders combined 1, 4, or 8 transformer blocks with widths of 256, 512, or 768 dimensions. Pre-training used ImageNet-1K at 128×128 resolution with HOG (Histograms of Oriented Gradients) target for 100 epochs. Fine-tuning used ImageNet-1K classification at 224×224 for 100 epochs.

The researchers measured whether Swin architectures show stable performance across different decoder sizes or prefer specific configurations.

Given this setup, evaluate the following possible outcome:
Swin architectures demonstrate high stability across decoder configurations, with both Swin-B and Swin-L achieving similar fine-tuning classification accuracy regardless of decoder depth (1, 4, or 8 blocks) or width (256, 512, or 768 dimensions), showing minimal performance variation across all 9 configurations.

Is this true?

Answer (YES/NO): YES